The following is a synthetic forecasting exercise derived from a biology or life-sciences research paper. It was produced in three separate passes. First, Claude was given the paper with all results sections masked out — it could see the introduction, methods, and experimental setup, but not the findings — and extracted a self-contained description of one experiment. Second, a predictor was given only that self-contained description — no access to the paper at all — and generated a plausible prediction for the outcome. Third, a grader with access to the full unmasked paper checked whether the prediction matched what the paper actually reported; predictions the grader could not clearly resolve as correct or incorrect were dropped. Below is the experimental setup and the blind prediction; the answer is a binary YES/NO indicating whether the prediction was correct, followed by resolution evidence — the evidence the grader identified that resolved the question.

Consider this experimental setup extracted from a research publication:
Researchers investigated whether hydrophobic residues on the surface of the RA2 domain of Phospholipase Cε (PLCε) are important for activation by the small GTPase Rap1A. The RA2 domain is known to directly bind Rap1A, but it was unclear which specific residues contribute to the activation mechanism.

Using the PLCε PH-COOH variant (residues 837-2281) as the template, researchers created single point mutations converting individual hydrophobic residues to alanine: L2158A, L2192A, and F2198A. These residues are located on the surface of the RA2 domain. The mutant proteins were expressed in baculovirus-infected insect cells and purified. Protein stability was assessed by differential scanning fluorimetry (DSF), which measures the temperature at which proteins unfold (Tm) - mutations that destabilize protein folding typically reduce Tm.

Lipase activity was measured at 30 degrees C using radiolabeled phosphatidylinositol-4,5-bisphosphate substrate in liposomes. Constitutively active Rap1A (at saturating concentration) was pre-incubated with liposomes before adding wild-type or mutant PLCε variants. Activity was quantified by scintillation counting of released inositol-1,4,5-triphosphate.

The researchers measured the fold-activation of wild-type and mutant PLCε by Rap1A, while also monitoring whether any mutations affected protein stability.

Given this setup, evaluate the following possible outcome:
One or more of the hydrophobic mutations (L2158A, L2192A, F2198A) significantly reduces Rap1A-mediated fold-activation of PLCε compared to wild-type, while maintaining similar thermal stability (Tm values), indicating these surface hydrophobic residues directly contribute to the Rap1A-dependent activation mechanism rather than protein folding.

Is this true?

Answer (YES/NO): YES